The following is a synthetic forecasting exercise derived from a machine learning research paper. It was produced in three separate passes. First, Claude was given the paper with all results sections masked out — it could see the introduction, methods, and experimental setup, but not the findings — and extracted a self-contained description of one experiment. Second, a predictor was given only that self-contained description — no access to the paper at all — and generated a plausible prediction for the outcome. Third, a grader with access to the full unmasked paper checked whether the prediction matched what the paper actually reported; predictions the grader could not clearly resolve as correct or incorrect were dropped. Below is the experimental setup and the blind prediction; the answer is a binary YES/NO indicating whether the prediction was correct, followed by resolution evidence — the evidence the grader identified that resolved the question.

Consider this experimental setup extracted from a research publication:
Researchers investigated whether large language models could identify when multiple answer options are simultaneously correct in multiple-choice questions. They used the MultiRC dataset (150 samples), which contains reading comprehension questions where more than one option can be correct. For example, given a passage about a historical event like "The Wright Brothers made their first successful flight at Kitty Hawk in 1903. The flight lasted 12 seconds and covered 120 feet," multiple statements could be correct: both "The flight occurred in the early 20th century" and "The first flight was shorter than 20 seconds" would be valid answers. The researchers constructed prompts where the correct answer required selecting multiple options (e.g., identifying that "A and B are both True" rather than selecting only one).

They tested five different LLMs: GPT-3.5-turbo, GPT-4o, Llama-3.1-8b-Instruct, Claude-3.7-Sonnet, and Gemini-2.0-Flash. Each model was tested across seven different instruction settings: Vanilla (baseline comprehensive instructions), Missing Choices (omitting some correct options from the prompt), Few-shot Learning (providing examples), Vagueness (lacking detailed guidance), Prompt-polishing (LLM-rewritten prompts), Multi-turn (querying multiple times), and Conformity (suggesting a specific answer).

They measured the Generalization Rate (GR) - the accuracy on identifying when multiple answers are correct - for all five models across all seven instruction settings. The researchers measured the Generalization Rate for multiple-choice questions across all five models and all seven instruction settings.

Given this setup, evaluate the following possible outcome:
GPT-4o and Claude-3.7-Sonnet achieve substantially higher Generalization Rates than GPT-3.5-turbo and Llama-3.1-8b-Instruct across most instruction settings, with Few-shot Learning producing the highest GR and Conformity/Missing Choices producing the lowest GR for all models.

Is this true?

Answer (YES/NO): NO